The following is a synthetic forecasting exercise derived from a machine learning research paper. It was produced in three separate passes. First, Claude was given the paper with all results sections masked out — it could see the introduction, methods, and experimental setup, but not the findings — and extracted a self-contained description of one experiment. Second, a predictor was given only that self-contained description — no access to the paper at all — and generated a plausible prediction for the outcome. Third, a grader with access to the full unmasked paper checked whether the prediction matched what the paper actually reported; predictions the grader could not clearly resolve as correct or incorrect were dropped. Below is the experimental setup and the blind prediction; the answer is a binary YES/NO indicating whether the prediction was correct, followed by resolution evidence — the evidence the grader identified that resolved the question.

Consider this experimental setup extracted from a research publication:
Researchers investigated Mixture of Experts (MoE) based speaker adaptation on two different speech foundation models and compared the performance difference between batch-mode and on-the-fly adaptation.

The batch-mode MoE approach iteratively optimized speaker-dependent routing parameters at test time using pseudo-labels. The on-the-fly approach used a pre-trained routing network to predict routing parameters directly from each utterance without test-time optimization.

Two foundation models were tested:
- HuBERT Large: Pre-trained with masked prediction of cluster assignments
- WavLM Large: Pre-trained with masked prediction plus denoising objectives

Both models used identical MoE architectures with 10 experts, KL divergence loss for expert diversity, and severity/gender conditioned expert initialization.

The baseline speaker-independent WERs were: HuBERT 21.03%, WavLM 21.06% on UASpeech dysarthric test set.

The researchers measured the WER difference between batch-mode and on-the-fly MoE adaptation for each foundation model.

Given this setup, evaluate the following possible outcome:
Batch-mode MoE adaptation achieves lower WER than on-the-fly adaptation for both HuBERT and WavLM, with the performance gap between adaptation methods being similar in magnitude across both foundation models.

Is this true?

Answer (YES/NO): NO